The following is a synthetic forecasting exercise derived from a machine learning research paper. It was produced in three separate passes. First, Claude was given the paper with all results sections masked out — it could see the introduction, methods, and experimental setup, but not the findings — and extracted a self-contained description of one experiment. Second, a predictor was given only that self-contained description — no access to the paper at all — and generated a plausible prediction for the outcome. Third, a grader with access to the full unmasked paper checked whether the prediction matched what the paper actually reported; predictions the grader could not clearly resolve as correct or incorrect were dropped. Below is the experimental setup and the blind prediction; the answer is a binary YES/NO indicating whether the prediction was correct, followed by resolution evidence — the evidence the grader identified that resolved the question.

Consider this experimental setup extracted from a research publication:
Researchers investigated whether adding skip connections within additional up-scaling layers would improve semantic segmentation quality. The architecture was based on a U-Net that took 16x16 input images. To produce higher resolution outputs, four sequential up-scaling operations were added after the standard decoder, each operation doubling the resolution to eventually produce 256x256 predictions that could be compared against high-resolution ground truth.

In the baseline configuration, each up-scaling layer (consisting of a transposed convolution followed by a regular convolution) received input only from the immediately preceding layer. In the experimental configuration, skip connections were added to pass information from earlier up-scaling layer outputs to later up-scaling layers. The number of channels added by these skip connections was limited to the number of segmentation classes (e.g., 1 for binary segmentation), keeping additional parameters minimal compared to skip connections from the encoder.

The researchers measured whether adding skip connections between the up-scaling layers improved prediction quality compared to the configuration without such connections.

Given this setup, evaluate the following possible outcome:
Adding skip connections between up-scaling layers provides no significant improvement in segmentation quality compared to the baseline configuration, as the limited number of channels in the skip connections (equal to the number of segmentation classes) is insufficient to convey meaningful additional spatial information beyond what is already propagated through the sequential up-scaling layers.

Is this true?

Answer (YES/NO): NO